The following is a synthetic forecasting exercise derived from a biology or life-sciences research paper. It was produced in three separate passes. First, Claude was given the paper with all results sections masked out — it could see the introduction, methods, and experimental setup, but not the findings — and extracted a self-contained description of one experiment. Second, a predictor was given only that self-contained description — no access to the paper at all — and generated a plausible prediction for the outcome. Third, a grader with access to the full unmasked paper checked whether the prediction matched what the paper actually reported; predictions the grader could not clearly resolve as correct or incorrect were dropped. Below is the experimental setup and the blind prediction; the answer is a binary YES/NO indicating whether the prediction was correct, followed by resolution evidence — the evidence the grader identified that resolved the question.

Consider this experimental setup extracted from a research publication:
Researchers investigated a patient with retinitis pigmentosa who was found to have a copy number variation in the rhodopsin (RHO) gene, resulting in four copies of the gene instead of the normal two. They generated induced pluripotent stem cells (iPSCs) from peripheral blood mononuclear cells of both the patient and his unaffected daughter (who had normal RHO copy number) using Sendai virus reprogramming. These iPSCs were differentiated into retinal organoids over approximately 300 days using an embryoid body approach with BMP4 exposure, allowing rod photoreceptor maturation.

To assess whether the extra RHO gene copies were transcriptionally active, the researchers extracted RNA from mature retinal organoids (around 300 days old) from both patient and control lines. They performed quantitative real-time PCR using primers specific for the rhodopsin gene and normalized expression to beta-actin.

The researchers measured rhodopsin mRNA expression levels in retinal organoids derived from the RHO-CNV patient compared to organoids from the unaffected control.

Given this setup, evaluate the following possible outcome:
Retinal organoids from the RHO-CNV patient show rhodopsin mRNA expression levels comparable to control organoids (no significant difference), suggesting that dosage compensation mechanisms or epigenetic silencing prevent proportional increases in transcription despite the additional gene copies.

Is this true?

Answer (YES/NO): NO